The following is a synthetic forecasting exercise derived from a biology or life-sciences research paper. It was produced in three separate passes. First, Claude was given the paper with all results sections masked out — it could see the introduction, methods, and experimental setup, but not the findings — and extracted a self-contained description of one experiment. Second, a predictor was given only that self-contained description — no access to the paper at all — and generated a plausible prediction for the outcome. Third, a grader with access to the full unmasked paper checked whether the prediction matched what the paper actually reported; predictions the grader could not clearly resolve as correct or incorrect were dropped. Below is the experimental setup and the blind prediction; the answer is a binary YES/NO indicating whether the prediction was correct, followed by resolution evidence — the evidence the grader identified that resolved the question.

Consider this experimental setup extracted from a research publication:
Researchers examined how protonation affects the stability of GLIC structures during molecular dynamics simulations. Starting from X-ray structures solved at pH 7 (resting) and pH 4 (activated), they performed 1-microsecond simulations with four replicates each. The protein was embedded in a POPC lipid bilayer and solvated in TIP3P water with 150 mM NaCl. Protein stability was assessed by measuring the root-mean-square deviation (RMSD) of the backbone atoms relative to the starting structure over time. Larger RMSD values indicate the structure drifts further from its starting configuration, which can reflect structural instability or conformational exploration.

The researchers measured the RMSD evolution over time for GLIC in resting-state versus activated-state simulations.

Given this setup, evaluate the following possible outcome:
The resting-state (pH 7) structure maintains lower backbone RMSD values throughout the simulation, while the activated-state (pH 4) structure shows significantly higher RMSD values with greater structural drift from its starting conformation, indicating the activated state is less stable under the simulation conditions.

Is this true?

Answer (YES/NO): NO